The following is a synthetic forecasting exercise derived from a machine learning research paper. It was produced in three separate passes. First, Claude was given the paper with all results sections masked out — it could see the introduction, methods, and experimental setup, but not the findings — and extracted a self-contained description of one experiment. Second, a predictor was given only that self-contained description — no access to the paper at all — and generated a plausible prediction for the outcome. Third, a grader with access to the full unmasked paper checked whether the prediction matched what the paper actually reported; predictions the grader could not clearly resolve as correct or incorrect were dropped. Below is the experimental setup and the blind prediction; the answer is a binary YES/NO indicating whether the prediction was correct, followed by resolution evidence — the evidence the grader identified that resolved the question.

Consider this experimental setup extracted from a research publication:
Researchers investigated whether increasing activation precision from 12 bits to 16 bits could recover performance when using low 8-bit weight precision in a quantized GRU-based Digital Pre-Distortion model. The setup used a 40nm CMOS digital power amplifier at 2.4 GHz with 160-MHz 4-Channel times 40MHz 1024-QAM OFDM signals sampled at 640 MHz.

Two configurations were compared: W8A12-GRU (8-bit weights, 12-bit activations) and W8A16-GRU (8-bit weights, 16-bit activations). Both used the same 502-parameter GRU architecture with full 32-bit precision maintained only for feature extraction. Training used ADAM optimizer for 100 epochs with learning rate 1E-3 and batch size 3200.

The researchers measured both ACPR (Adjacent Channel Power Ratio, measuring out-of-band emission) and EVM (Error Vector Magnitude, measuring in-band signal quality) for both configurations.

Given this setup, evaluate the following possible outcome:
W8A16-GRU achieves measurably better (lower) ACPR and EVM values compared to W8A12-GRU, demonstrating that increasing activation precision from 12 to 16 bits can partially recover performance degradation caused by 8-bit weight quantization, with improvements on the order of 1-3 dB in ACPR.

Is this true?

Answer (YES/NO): NO